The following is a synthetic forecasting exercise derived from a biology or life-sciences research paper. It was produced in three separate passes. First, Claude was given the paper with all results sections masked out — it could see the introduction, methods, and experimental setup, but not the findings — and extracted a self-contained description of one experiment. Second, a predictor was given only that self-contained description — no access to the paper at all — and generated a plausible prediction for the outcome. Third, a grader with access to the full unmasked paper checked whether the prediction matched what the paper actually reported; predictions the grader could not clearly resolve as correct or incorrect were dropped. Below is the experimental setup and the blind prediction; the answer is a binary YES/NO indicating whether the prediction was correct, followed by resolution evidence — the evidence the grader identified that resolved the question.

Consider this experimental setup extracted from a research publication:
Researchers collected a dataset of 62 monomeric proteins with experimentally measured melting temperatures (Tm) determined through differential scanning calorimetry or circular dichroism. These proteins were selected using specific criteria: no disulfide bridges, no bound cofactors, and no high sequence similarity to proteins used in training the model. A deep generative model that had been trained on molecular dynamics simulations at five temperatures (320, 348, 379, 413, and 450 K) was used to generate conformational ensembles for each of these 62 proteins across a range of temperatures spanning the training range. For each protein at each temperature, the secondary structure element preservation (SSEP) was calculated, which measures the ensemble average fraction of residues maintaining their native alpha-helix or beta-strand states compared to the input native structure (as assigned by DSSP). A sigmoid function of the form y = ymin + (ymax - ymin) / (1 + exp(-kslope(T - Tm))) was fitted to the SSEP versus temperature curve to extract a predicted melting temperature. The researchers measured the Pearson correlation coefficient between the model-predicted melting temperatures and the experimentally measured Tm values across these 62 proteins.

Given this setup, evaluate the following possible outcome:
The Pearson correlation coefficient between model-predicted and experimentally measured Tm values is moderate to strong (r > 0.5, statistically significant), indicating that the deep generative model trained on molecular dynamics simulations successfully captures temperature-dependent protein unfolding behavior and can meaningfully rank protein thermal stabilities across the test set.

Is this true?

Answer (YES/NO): YES